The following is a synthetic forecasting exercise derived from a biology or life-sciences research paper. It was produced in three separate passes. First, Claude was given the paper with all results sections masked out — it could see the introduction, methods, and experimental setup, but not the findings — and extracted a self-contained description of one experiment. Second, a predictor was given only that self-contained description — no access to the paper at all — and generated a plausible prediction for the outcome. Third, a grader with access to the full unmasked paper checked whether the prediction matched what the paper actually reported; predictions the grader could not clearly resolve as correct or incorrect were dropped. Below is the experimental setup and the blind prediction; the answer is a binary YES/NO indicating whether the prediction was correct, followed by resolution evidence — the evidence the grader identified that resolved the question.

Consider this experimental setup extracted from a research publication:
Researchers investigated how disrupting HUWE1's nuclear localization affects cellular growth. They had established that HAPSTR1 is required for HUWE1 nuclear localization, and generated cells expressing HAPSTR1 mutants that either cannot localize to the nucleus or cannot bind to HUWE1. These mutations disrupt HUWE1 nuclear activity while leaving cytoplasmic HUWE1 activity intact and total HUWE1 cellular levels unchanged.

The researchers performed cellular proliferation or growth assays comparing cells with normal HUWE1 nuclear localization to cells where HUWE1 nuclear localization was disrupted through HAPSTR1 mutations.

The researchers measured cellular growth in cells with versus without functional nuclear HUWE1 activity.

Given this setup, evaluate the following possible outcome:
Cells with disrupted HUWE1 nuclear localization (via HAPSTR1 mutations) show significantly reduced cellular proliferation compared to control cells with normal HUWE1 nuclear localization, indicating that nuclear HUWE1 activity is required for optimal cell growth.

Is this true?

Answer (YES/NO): YES